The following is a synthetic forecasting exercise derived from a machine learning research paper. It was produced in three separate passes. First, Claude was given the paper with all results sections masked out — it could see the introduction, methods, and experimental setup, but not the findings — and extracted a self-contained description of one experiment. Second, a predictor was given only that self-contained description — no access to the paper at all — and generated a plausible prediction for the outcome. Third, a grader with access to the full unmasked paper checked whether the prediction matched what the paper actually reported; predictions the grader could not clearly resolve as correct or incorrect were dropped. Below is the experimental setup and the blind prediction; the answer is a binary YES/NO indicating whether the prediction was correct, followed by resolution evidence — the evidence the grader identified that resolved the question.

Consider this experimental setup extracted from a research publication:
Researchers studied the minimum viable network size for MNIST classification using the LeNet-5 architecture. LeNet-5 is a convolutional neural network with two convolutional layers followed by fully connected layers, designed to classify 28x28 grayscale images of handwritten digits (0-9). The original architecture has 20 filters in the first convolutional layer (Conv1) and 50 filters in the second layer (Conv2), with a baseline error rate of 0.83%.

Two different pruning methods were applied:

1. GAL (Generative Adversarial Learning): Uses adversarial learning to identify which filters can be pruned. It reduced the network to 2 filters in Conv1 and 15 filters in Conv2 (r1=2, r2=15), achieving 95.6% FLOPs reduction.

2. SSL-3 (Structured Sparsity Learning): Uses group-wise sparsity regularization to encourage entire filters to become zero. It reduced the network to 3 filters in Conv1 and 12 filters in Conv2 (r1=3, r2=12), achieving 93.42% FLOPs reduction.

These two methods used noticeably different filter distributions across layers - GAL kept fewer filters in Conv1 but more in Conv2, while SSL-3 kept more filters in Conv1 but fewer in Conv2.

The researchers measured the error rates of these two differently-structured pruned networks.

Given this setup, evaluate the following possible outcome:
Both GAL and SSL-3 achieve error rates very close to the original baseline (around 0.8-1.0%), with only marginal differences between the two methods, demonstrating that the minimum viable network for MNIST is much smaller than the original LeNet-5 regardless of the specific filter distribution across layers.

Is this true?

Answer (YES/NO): YES